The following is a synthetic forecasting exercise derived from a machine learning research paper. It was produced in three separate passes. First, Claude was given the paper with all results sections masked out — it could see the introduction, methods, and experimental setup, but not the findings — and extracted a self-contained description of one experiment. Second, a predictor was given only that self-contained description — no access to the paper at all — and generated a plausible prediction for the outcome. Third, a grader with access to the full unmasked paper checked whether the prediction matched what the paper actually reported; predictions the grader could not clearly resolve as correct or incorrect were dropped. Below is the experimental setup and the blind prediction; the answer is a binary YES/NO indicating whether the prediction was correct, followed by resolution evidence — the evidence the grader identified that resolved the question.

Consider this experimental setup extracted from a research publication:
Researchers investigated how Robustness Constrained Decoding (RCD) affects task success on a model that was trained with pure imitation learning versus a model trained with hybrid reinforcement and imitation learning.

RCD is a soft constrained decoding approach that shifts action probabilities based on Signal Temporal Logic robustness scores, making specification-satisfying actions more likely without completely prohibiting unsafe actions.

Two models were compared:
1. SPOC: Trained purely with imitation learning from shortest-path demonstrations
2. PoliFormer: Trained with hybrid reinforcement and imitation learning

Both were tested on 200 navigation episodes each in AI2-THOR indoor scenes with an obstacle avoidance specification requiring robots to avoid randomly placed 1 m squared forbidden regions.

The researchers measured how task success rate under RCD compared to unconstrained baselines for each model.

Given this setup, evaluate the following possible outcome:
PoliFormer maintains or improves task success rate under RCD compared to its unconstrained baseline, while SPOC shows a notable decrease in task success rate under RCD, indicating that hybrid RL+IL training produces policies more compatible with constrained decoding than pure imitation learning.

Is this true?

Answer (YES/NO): YES